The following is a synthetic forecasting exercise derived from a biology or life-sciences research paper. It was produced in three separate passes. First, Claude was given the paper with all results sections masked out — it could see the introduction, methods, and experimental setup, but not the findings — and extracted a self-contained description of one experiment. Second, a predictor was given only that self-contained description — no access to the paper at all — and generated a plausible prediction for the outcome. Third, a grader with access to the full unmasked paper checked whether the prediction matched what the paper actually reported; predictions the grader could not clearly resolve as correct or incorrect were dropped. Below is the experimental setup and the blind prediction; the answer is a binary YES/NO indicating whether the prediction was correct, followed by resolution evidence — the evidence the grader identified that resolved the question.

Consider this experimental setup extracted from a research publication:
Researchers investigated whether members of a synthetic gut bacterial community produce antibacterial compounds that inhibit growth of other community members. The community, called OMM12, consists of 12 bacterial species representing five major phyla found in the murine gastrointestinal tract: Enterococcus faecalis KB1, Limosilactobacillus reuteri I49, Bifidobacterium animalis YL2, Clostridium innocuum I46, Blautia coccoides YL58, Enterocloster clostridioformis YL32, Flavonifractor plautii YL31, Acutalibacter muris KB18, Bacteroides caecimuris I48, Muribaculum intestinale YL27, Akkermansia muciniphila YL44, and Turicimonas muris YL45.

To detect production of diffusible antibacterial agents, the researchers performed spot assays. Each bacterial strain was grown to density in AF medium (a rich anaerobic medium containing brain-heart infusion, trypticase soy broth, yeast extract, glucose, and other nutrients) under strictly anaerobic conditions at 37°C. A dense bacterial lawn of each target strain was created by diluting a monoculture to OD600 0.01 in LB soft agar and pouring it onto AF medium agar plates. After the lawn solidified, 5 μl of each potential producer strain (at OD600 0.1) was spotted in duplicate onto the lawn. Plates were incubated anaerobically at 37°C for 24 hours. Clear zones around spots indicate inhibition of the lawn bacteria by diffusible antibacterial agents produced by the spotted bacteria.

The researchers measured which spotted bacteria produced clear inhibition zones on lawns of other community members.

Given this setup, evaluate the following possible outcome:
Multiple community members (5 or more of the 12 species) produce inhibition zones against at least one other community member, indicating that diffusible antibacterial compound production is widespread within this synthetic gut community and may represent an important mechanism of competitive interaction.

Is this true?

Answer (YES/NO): NO